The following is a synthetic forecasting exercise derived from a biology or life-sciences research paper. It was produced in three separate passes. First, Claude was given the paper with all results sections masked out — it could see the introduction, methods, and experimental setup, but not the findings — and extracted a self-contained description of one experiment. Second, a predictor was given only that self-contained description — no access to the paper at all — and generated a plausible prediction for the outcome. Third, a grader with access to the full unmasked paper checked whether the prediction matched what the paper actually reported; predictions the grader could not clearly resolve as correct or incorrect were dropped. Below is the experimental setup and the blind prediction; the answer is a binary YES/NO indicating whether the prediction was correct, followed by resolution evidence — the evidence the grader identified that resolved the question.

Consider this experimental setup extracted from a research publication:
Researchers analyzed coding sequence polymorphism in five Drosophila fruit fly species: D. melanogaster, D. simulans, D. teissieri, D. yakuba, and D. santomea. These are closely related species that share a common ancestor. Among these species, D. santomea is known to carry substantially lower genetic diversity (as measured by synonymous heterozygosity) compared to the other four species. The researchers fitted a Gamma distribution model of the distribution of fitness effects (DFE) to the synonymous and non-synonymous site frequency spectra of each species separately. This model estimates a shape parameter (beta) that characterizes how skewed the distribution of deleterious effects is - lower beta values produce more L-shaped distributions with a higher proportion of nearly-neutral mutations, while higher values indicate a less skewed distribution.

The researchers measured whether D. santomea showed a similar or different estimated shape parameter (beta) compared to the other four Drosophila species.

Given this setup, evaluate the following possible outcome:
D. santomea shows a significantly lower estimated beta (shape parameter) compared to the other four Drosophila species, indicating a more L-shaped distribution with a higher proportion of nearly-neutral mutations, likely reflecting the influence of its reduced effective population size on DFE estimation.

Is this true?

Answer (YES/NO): YES